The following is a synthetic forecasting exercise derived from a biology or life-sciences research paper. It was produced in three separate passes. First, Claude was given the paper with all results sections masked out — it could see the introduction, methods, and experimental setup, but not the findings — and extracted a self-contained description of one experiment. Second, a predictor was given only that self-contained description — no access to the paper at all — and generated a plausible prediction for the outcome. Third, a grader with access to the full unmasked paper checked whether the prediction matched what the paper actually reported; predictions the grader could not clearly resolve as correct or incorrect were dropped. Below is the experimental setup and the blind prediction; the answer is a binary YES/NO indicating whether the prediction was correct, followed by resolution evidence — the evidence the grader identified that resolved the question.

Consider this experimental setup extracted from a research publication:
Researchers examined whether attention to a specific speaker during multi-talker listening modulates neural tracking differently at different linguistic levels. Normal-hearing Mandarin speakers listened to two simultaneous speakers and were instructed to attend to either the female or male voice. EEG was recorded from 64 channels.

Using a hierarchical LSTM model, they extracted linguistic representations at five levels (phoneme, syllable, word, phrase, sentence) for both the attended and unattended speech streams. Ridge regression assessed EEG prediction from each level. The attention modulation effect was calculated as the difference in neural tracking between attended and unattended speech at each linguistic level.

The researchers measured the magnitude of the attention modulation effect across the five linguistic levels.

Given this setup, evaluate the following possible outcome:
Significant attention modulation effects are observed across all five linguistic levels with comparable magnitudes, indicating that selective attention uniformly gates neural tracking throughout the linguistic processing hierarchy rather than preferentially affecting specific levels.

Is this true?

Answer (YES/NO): NO